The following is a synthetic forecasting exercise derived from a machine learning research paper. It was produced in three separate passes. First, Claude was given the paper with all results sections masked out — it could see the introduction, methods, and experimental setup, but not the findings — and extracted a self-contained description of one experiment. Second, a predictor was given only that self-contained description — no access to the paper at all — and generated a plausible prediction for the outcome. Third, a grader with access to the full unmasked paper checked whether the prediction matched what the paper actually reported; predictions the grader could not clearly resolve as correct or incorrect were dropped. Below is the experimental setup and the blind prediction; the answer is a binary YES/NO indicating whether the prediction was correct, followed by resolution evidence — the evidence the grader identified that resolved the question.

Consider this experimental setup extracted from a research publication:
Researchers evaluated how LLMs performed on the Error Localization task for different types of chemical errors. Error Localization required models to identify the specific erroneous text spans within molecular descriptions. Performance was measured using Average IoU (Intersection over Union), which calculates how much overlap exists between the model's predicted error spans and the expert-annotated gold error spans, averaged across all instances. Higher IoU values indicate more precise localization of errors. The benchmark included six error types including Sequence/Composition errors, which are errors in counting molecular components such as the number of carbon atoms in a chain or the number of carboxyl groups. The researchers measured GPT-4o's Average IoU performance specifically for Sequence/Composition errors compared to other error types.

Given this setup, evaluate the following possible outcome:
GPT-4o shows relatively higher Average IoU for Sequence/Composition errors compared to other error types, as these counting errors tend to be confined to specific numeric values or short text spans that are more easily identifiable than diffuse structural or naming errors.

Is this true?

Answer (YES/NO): NO